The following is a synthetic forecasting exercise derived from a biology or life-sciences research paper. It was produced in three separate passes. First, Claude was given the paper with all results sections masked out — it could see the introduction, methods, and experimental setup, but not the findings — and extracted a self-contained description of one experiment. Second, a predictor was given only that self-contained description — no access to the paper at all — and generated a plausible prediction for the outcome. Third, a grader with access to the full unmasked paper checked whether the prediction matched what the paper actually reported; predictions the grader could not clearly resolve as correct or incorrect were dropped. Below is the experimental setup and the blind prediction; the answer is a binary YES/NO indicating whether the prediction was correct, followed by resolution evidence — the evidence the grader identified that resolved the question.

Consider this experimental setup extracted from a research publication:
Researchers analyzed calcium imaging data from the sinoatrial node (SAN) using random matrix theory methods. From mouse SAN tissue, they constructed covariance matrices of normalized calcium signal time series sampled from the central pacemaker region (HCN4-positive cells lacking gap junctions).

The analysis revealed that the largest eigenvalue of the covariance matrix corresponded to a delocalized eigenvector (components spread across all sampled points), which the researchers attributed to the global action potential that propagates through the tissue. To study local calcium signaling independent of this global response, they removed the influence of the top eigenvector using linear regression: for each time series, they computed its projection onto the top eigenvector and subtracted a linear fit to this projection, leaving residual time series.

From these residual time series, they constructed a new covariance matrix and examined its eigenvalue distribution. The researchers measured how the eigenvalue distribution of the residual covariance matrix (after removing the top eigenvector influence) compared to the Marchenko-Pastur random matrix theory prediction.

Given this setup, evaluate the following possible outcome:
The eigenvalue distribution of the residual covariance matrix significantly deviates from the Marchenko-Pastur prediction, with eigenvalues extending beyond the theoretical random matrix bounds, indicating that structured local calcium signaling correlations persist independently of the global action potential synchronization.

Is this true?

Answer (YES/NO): YES